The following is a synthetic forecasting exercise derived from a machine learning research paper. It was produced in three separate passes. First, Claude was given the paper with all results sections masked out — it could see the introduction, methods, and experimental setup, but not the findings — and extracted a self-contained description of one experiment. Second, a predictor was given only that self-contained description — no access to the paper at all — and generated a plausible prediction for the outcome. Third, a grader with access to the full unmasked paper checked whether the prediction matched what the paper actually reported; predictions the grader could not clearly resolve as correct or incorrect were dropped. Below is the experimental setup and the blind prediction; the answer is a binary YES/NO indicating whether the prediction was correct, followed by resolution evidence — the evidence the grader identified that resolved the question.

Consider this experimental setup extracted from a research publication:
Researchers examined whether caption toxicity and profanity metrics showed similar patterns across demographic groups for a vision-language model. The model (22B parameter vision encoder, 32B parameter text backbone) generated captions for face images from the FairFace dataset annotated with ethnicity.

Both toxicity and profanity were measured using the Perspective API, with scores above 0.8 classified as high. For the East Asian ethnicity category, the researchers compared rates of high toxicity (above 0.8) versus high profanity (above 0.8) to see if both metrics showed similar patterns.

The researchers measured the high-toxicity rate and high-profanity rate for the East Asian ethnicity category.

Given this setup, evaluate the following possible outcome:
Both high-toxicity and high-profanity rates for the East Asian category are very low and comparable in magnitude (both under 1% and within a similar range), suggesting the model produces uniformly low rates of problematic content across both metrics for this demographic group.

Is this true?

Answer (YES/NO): NO